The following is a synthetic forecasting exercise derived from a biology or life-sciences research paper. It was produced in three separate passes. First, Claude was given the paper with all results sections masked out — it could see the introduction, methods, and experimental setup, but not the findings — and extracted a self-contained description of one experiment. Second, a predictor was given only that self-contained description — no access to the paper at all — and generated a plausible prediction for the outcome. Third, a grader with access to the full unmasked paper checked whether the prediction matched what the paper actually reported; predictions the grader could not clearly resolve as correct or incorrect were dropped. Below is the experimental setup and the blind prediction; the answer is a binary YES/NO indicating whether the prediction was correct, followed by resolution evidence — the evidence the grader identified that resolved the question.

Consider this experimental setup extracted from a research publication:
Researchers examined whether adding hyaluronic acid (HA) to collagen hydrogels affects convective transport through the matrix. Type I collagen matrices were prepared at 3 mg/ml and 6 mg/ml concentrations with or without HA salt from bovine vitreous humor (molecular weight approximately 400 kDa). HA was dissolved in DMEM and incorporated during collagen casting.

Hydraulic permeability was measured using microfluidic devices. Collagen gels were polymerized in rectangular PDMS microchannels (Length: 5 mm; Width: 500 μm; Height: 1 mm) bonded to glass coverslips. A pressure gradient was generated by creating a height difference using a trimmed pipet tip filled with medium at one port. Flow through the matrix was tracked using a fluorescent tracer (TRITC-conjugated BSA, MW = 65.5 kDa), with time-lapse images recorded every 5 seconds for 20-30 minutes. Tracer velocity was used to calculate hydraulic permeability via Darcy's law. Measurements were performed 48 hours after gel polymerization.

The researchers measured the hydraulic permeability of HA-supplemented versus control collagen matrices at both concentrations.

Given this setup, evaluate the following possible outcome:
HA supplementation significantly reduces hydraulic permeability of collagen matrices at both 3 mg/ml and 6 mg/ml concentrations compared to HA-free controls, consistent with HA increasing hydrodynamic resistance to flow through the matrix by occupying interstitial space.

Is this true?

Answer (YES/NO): NO